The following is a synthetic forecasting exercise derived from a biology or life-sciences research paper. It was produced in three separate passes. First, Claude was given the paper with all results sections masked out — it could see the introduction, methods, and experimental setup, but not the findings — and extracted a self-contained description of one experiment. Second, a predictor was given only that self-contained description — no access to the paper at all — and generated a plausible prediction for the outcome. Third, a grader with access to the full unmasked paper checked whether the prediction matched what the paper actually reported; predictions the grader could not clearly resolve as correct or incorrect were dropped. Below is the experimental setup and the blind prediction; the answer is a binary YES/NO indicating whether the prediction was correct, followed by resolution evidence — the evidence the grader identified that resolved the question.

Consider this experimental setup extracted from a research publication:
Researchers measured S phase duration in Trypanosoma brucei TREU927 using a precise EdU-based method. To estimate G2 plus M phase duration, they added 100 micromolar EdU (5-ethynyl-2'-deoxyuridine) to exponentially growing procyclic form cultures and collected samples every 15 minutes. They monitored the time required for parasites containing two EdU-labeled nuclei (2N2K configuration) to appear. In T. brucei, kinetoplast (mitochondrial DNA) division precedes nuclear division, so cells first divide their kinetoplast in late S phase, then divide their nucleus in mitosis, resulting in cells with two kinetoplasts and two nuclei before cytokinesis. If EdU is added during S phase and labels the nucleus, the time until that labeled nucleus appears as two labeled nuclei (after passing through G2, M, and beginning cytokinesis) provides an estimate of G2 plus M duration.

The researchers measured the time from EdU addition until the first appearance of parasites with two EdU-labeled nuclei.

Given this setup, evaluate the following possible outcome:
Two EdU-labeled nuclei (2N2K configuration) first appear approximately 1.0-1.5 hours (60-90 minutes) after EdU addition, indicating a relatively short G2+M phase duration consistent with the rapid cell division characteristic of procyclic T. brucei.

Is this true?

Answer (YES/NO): NO